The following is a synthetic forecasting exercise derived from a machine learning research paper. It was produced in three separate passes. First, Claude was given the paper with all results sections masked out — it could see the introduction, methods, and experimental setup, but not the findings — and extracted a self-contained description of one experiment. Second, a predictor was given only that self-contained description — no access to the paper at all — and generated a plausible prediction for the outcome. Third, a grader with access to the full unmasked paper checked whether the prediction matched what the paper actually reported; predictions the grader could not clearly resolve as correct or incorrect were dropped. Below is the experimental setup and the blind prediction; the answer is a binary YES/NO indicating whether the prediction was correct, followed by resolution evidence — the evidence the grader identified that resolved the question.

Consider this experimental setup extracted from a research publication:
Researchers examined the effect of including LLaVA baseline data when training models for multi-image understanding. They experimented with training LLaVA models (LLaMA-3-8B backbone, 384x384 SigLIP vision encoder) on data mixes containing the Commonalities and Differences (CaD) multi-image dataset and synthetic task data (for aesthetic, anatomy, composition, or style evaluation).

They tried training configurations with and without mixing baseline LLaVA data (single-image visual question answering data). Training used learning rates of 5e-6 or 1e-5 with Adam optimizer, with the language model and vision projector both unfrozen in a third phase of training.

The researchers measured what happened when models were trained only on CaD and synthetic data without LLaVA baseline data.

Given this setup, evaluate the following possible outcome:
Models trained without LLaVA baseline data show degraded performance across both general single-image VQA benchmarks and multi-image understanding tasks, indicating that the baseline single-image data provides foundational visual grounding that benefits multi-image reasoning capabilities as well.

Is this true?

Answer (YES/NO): YES